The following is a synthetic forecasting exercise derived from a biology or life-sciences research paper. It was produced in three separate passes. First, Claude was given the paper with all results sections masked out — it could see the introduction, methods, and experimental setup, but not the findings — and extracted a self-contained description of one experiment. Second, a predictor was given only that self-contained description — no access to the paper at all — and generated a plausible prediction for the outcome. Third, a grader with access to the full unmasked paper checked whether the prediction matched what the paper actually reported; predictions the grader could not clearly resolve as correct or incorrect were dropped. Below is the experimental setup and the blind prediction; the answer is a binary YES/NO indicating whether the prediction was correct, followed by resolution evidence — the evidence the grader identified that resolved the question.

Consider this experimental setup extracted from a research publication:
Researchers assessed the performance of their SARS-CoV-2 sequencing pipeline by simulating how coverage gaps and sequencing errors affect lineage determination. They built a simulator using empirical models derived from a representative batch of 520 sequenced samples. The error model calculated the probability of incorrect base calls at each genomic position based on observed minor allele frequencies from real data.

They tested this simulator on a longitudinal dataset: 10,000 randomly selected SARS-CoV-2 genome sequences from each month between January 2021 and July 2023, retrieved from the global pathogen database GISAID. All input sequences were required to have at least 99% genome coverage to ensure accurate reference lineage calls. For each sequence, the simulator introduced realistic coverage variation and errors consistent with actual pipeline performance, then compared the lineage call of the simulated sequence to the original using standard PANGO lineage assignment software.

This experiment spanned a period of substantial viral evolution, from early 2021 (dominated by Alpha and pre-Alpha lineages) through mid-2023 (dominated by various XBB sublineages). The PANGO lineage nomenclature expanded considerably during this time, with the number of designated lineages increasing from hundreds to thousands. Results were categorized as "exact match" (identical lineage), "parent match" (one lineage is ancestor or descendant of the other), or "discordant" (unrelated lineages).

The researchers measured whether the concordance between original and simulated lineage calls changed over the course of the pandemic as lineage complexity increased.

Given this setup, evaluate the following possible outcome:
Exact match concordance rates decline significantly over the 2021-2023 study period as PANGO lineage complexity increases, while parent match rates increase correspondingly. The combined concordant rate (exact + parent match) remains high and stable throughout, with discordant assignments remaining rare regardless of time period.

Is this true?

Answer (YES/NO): NO